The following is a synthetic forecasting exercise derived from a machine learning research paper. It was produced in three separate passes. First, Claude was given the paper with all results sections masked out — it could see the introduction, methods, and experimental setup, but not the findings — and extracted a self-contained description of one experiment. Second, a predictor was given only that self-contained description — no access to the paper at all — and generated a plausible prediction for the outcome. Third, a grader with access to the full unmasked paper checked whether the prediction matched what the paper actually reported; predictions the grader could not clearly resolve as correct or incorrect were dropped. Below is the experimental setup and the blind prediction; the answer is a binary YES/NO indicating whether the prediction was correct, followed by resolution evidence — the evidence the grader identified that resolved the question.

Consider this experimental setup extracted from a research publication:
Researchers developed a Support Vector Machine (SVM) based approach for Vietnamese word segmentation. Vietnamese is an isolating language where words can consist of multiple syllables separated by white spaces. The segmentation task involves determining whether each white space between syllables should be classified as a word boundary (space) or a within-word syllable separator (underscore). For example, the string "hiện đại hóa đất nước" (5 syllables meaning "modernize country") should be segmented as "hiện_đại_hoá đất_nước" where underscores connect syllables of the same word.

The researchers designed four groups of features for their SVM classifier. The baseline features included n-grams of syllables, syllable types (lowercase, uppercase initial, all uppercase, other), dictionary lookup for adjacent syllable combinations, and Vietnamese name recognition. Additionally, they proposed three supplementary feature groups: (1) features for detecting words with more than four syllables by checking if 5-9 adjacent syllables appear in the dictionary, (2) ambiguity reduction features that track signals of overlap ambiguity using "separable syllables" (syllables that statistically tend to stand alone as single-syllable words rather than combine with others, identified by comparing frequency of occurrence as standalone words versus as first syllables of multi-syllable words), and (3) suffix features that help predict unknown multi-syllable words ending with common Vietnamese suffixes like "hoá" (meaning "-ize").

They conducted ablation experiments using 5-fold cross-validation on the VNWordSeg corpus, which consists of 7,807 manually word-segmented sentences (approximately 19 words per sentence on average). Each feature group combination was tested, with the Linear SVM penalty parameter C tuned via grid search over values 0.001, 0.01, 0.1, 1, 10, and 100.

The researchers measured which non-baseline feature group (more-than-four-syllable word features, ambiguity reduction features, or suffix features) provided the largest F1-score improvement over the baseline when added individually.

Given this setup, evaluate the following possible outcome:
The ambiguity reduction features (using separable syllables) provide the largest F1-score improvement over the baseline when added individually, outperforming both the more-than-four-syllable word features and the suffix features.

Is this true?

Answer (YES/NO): YES